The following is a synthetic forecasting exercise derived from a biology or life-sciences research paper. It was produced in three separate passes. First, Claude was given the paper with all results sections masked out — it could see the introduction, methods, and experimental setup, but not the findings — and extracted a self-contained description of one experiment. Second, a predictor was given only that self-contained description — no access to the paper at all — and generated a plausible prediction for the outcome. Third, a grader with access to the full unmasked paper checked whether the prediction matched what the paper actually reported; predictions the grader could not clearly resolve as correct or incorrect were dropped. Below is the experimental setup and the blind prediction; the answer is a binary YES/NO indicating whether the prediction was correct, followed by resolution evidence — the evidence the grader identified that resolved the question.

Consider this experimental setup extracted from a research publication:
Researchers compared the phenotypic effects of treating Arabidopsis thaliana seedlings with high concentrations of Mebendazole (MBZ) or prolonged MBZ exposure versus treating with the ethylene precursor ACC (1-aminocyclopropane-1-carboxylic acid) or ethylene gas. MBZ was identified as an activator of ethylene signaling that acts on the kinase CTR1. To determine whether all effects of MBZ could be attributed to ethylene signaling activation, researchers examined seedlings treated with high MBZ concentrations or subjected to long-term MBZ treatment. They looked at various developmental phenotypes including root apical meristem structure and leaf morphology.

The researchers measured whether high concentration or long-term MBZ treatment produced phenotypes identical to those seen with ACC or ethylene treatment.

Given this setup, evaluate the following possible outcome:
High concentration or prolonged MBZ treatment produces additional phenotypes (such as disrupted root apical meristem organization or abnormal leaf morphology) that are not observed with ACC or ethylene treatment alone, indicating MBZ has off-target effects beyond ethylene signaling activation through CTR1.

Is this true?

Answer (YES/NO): YES